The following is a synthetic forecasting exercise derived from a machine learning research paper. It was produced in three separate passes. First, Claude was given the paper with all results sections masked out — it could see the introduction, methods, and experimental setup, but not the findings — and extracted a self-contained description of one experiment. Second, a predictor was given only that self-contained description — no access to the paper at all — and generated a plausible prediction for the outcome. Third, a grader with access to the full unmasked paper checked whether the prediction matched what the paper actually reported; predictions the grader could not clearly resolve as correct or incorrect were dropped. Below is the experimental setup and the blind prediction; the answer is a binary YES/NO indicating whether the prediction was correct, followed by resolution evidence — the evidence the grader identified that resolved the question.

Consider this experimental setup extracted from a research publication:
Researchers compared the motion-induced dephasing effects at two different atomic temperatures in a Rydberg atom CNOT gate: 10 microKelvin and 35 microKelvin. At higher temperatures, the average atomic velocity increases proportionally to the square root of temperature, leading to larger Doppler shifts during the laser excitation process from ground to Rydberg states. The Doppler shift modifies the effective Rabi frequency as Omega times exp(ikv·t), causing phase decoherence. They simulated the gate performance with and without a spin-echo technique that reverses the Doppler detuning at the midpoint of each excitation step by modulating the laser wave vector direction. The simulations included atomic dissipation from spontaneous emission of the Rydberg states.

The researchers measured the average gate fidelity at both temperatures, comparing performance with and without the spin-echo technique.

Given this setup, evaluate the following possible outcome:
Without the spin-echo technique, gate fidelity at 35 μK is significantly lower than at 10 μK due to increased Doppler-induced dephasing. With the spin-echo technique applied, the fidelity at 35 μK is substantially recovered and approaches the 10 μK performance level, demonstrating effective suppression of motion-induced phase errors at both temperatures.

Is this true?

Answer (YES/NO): NO